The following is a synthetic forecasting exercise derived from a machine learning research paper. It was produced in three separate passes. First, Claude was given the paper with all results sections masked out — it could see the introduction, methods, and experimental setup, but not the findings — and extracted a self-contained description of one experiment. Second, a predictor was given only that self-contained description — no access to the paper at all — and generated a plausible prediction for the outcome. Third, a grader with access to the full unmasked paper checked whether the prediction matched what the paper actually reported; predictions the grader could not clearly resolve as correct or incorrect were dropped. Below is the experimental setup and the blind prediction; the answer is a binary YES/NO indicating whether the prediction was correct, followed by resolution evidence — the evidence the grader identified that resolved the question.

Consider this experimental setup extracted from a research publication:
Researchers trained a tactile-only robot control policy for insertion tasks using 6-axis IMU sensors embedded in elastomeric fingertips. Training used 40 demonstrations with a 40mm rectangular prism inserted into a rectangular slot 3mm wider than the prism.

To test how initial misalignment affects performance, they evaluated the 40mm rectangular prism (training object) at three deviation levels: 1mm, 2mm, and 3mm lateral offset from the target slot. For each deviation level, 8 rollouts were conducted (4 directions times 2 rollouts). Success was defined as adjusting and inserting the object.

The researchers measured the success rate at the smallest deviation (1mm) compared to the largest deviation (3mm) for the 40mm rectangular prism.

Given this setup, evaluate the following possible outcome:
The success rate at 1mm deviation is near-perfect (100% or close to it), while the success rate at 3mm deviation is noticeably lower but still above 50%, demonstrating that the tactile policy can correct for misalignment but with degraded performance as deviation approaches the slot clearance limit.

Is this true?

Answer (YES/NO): YES